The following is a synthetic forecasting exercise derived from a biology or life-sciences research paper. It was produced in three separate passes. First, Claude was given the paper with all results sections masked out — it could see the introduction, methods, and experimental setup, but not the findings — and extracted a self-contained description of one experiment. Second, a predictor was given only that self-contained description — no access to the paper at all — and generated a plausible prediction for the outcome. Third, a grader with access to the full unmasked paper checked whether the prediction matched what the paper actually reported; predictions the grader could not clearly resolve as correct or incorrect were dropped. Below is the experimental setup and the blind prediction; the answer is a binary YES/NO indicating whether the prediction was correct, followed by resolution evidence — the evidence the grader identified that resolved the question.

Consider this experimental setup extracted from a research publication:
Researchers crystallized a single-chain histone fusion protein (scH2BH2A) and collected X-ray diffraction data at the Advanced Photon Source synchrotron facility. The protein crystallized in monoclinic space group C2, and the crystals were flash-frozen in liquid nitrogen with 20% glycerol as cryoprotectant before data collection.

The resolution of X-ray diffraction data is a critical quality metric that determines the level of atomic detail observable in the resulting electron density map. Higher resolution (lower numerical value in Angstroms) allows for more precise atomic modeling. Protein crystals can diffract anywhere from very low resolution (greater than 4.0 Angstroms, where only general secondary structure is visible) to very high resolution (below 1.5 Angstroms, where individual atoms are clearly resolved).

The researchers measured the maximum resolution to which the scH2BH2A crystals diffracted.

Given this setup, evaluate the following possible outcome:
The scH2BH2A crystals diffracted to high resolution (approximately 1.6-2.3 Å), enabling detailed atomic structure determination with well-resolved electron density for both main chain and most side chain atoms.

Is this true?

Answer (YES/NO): NO